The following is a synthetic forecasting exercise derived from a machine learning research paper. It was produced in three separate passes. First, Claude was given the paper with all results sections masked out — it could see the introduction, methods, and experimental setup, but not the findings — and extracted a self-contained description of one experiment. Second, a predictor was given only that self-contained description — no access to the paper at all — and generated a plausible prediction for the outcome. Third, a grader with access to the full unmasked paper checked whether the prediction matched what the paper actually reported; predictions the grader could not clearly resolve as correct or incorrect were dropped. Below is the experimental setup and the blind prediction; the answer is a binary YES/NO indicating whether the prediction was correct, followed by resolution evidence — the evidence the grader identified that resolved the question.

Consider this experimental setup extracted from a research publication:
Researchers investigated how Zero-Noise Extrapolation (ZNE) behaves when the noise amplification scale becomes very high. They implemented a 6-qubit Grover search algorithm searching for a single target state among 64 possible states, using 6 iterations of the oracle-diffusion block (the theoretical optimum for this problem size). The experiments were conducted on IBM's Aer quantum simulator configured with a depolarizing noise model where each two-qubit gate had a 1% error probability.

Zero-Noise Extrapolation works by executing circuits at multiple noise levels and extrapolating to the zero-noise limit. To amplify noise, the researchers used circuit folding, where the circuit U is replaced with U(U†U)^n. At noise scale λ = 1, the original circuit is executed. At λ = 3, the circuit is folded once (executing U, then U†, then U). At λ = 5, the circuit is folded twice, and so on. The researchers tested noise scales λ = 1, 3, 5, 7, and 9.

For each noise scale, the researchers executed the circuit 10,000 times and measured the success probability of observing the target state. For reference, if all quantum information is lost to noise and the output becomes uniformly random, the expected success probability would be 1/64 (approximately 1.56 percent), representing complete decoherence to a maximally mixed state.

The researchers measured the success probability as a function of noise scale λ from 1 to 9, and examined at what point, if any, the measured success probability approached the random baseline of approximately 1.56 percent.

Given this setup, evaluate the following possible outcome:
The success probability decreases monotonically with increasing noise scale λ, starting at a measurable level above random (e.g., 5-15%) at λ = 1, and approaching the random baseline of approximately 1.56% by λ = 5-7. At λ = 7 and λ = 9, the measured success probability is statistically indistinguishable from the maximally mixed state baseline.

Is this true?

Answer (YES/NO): NO